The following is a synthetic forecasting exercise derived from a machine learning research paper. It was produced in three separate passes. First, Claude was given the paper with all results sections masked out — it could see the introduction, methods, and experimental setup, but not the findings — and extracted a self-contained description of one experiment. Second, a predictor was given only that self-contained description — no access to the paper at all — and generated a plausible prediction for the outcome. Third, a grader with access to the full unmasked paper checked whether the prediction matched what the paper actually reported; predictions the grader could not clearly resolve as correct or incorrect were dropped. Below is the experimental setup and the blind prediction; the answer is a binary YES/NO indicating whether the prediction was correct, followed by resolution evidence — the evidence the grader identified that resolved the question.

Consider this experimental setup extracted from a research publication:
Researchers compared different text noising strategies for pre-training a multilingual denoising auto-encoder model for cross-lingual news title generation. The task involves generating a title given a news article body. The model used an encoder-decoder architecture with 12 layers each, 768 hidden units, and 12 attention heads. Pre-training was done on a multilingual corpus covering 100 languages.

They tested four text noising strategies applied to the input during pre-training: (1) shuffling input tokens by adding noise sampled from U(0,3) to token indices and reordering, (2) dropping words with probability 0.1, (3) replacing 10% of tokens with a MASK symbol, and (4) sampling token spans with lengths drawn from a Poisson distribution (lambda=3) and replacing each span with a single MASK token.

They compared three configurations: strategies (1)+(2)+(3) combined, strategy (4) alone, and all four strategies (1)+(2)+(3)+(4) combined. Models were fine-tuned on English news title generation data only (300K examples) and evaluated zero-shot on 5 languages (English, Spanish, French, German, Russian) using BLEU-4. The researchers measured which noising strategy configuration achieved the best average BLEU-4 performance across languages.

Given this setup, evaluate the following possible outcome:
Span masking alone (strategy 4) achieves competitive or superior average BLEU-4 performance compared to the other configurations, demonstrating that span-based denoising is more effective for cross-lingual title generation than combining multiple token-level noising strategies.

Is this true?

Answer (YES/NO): YES